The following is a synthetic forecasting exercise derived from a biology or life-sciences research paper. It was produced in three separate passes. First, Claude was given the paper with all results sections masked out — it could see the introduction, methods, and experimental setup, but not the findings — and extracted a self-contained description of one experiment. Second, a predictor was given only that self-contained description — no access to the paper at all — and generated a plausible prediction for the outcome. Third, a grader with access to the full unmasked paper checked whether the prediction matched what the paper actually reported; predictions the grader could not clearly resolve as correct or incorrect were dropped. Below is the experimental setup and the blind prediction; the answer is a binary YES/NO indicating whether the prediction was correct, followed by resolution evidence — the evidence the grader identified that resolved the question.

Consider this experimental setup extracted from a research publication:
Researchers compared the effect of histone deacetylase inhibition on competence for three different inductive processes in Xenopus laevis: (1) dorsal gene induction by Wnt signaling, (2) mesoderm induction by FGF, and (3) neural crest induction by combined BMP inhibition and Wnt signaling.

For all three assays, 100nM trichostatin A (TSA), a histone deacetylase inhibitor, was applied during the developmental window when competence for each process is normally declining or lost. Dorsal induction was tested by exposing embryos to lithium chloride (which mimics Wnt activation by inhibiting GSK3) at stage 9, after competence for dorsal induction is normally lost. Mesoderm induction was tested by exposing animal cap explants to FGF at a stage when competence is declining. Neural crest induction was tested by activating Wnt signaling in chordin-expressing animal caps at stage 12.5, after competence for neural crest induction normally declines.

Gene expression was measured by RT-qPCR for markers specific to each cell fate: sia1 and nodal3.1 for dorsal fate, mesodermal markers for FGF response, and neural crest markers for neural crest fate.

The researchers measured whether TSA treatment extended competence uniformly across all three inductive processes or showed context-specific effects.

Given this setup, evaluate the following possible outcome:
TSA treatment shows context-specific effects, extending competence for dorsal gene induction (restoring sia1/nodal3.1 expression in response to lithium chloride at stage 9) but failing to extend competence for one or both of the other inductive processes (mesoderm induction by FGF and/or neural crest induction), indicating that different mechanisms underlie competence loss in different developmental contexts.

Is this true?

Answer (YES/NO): YES